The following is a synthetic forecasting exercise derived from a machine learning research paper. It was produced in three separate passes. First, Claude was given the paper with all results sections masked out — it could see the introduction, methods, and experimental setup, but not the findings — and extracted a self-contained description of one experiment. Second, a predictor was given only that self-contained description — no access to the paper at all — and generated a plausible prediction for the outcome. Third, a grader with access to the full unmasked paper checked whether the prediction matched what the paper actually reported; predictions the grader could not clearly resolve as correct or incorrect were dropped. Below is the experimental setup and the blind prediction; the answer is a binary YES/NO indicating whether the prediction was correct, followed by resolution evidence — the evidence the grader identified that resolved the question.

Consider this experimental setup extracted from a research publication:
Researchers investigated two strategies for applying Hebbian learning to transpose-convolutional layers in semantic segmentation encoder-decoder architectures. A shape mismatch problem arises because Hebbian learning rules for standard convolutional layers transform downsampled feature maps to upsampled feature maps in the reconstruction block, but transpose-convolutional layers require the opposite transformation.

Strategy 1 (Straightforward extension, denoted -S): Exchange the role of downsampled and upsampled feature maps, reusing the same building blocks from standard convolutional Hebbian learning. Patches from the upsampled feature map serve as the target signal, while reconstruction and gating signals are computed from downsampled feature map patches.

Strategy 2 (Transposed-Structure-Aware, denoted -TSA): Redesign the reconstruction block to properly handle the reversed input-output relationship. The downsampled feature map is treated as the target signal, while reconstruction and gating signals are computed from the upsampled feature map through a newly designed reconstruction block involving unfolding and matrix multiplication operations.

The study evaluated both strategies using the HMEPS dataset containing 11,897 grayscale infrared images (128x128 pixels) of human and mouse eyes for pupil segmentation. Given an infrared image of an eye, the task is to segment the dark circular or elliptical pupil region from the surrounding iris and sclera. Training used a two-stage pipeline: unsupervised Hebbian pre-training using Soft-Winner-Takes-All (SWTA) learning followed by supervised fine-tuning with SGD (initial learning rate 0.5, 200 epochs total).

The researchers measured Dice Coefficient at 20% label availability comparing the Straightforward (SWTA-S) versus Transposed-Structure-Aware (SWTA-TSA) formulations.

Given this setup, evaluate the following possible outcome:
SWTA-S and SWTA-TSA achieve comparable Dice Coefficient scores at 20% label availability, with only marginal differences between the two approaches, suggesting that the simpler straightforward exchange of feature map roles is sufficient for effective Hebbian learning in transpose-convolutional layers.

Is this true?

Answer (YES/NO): NO